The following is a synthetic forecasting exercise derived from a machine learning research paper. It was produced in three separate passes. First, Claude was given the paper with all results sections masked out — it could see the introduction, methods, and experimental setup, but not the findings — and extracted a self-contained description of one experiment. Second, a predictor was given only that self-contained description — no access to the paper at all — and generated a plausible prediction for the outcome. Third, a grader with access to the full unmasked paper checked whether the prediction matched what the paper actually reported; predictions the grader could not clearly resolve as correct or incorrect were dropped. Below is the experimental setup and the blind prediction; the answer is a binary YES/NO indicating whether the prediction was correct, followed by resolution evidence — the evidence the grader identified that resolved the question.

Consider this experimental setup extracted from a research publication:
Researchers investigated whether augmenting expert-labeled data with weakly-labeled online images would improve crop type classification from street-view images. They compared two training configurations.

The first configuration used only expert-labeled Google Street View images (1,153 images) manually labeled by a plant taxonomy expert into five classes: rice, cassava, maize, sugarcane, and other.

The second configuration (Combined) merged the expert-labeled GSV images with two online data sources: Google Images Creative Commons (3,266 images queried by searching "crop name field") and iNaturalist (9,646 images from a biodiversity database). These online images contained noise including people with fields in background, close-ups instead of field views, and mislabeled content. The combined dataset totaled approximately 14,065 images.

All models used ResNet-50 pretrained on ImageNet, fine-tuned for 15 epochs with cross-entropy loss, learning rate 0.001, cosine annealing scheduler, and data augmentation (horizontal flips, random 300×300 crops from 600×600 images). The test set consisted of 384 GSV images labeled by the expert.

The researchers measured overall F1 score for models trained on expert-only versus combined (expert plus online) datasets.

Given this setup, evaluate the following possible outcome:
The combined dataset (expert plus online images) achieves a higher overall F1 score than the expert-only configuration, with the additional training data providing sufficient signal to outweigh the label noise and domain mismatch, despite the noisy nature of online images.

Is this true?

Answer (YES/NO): NO